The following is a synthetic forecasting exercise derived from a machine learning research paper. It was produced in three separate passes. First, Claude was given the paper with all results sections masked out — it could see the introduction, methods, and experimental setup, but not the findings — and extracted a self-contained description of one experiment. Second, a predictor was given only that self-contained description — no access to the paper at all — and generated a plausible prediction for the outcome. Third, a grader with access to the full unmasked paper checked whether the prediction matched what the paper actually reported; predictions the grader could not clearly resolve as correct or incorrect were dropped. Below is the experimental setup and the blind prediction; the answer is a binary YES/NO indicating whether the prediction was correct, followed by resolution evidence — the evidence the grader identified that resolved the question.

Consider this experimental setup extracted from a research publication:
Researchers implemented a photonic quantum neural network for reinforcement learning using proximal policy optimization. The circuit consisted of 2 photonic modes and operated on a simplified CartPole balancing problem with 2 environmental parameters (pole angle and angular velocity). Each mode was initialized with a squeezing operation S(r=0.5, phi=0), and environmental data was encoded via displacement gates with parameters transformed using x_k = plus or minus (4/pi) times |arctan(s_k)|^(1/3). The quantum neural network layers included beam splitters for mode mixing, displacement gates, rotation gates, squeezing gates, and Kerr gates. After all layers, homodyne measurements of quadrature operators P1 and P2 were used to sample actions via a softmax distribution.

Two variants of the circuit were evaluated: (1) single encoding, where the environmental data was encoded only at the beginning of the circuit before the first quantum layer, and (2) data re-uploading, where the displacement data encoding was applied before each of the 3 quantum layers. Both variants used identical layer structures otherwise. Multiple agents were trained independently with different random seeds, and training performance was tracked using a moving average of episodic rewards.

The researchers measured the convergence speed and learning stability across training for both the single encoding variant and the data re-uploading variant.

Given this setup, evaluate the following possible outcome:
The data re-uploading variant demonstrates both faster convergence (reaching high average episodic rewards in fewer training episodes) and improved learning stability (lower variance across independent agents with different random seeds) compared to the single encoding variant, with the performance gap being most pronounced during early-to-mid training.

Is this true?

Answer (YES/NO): YES